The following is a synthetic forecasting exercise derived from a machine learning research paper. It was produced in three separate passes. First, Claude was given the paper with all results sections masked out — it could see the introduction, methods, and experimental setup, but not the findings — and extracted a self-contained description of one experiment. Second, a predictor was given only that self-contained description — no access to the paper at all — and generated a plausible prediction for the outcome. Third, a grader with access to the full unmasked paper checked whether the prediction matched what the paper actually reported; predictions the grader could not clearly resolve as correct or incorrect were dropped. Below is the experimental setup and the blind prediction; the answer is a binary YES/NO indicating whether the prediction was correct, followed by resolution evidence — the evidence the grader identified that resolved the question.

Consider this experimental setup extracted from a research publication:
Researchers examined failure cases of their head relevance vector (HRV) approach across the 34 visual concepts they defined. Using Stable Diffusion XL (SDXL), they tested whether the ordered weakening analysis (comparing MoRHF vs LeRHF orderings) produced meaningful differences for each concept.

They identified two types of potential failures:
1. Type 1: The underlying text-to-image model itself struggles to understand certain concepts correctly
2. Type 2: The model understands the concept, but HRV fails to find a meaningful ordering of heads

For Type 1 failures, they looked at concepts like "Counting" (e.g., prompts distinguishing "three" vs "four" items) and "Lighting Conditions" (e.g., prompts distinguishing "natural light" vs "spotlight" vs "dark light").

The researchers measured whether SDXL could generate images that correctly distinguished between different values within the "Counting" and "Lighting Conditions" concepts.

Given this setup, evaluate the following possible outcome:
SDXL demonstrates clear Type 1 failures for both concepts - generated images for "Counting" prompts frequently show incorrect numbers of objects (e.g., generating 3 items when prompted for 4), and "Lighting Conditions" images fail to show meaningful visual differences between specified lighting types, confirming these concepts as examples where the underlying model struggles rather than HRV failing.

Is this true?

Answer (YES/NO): YES